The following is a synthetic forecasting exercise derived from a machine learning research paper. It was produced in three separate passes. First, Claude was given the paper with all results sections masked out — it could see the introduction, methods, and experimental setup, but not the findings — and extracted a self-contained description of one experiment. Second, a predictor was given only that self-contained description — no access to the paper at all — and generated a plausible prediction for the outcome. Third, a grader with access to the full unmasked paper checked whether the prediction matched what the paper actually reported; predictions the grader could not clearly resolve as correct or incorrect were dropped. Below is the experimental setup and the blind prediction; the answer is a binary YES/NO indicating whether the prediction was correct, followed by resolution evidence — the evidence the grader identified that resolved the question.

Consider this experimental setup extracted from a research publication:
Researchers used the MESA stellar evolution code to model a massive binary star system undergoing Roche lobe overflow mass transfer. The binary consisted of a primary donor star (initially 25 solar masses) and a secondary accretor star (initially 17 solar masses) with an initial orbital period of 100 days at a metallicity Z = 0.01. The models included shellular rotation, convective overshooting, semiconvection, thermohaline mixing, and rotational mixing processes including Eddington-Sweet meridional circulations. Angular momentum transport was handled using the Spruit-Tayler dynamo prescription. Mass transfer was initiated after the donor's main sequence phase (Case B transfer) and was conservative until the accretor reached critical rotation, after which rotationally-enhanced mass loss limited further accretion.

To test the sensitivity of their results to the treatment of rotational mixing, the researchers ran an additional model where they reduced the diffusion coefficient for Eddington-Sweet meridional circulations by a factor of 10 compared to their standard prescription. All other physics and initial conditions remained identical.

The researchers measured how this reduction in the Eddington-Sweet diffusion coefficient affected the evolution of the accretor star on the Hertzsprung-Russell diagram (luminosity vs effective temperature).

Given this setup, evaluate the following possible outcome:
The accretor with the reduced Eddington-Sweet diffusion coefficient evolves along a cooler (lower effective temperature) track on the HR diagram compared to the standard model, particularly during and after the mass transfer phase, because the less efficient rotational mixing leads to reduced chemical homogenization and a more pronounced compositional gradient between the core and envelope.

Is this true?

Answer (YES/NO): NO